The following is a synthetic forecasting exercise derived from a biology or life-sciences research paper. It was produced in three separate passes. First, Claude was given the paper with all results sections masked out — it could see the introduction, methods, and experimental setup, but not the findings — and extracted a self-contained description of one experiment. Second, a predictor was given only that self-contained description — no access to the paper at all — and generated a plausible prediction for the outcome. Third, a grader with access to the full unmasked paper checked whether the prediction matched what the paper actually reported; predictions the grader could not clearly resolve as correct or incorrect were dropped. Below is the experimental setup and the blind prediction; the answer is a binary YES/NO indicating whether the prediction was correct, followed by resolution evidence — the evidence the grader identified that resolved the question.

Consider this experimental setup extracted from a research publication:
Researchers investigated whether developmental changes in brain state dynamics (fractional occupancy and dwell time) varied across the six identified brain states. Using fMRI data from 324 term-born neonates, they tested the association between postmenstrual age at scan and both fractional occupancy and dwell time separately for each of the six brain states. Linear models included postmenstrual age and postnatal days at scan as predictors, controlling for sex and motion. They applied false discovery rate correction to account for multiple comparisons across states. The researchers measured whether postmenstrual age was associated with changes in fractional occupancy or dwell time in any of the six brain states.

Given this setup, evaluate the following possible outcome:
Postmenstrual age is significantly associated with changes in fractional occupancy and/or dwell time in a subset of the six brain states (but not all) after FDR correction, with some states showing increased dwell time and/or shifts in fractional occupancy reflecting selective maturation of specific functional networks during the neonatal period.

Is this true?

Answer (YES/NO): YES